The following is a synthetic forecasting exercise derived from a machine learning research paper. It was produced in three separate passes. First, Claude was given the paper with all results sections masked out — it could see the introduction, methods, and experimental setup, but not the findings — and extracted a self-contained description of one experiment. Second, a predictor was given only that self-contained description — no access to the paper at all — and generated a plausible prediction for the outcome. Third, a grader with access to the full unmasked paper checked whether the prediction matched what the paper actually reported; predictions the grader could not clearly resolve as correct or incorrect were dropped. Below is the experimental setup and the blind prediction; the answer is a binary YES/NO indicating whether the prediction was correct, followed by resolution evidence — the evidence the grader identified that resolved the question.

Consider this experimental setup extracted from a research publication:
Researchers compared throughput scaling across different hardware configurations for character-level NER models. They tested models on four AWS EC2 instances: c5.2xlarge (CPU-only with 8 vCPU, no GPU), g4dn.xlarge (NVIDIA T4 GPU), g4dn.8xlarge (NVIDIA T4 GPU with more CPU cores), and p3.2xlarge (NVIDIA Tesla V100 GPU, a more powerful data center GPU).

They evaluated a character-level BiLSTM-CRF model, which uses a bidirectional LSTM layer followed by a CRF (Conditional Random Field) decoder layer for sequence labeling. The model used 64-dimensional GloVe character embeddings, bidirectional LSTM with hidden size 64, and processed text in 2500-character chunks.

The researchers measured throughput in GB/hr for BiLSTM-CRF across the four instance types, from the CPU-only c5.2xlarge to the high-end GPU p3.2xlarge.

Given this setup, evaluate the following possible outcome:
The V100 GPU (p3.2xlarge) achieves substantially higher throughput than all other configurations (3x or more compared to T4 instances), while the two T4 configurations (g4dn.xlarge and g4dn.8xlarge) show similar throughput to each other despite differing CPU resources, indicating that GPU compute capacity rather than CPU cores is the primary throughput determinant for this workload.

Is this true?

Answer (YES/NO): NO